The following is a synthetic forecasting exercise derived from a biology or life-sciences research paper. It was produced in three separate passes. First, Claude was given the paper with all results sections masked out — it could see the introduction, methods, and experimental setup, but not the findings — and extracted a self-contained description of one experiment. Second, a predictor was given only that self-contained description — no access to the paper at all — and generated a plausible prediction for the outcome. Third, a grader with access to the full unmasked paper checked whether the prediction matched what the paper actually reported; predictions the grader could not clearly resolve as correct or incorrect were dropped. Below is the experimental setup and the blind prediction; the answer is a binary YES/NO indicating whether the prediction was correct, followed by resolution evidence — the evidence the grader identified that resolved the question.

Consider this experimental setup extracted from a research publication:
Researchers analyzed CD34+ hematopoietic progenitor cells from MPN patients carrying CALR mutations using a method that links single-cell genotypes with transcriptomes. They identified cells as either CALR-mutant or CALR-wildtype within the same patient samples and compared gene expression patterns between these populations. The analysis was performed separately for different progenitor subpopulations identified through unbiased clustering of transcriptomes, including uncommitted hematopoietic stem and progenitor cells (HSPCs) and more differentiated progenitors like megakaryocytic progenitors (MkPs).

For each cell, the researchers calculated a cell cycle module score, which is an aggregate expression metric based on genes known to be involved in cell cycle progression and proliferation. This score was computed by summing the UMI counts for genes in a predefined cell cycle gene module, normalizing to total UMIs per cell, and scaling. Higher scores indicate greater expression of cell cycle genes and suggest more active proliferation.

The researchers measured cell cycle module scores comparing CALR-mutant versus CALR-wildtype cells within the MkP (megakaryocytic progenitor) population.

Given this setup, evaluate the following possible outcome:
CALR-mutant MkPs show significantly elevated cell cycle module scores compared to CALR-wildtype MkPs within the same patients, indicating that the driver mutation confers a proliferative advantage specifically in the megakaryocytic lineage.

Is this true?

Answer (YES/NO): YES